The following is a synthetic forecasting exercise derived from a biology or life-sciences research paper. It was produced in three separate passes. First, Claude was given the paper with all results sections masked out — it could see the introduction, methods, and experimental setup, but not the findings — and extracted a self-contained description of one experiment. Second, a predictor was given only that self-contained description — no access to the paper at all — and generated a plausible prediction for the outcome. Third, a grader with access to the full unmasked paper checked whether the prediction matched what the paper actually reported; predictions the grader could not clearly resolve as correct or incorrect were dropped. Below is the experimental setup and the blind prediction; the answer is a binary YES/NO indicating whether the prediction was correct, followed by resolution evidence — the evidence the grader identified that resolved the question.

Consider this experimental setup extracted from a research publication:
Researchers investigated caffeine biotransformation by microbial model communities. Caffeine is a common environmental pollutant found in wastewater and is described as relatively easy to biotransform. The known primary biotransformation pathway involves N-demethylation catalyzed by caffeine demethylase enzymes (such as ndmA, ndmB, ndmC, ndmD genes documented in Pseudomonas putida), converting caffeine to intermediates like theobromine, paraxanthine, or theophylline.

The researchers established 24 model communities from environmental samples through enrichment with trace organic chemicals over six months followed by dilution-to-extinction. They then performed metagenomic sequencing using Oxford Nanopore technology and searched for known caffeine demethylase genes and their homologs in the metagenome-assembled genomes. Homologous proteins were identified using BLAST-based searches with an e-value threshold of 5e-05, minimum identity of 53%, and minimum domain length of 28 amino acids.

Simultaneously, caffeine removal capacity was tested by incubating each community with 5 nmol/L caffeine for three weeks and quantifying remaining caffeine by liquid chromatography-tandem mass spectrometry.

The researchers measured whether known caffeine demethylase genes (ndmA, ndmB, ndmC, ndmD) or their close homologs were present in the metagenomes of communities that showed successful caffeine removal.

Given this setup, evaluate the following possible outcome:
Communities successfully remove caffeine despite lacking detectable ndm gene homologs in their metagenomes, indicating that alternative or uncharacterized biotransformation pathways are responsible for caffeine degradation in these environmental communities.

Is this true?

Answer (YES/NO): YES